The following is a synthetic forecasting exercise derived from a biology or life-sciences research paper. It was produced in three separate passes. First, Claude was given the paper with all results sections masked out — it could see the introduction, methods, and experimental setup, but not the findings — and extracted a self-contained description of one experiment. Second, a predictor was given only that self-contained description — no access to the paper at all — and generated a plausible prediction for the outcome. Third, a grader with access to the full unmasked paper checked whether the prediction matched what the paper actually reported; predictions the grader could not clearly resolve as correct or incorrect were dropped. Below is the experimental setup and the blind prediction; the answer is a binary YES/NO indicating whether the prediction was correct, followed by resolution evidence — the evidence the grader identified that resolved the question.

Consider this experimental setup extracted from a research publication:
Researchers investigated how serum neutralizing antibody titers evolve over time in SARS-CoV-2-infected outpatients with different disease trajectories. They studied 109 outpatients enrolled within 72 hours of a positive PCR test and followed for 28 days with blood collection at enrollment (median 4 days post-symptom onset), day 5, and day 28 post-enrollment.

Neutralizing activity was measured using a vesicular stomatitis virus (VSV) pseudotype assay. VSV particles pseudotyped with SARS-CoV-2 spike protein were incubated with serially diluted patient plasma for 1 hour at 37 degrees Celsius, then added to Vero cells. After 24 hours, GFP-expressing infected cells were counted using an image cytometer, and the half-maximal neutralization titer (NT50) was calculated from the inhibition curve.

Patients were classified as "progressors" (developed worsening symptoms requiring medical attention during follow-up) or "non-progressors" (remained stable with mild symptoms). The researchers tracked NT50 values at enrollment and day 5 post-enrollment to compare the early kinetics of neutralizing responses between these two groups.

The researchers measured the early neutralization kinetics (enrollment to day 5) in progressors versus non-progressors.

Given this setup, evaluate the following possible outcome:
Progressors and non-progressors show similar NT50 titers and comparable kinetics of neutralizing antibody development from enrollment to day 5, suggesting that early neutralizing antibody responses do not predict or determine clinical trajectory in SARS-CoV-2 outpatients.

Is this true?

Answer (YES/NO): NO